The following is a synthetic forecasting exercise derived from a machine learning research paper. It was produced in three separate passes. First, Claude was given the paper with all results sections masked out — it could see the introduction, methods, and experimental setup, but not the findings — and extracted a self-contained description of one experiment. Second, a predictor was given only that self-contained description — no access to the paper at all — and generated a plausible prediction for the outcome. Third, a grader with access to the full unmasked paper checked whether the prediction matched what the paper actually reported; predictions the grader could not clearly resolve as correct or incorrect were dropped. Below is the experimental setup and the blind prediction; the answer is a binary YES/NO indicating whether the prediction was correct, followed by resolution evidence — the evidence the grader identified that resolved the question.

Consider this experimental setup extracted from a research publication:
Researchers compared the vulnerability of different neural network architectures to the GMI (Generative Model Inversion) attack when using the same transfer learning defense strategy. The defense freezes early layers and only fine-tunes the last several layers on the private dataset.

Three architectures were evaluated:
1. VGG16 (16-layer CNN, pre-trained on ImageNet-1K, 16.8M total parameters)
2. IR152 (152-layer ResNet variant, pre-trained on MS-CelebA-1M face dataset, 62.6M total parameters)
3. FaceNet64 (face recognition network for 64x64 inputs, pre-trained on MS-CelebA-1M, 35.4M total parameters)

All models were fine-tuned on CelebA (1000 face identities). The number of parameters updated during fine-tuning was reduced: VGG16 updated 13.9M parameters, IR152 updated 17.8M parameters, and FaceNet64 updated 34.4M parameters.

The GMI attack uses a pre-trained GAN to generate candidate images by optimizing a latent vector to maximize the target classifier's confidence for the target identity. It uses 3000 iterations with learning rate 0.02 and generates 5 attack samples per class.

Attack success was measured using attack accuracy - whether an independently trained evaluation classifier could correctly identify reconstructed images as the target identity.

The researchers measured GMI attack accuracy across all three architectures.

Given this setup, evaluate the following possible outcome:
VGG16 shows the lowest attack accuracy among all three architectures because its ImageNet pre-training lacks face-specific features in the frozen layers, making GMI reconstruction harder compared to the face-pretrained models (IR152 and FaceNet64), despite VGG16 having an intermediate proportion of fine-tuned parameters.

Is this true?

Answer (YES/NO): YES